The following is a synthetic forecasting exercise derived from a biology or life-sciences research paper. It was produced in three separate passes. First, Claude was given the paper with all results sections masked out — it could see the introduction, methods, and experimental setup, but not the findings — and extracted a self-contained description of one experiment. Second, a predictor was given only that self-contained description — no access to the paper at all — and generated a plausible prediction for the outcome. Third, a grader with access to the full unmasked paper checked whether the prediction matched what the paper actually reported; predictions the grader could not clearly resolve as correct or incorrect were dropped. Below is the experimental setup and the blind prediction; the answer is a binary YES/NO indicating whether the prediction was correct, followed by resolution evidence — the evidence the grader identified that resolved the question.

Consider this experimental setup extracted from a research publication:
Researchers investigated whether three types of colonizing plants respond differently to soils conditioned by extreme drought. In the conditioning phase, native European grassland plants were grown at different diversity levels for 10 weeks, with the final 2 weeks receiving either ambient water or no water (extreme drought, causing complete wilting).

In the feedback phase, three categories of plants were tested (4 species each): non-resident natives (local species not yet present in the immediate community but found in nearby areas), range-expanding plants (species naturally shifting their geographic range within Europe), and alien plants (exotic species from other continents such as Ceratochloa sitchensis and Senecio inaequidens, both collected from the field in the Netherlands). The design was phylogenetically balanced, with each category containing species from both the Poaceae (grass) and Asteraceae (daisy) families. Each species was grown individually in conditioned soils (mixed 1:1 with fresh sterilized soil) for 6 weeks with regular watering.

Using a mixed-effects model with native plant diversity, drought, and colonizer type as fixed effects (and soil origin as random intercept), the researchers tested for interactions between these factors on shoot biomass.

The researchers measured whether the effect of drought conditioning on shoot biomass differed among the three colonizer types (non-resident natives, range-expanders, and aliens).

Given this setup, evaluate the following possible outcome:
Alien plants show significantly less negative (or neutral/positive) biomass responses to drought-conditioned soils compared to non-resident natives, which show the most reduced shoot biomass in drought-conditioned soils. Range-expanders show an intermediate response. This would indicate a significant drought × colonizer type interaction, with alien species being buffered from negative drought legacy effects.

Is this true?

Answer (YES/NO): NO